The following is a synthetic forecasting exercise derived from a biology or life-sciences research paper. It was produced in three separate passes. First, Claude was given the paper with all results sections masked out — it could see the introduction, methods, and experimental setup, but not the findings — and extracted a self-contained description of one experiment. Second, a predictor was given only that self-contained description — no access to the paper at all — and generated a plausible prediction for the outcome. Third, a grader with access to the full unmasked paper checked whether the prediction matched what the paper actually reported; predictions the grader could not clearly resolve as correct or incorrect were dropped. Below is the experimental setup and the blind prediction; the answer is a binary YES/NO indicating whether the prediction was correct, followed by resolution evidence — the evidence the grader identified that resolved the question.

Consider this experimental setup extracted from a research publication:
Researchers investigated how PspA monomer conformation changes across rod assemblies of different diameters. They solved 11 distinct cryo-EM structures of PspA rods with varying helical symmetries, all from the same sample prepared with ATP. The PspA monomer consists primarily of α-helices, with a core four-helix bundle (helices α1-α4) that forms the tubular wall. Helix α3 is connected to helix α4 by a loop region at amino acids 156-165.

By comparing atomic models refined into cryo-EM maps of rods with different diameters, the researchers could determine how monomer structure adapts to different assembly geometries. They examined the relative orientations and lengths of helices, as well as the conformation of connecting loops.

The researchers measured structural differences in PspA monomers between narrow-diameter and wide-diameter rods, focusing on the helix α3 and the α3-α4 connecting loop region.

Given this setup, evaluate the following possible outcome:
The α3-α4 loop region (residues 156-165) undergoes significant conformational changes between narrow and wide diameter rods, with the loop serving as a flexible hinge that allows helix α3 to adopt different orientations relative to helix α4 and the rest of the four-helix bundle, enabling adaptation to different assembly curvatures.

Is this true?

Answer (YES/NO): YES